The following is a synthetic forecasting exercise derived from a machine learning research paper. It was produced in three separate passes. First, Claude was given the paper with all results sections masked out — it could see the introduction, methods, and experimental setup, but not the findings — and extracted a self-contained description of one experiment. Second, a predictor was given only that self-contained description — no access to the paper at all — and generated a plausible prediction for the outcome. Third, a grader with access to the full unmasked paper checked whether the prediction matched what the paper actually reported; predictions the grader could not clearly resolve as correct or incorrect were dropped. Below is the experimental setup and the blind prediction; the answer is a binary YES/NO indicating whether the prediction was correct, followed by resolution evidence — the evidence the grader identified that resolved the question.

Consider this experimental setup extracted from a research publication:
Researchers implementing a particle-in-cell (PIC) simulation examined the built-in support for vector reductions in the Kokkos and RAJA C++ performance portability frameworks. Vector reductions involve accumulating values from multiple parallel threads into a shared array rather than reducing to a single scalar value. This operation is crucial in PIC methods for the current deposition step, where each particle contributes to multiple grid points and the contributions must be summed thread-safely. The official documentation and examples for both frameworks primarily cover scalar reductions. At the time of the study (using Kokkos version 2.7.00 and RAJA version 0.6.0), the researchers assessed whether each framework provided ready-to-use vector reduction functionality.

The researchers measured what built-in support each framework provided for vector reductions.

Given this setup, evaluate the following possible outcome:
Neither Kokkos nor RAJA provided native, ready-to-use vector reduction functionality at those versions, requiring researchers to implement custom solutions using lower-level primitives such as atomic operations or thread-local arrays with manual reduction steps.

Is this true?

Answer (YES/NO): NO